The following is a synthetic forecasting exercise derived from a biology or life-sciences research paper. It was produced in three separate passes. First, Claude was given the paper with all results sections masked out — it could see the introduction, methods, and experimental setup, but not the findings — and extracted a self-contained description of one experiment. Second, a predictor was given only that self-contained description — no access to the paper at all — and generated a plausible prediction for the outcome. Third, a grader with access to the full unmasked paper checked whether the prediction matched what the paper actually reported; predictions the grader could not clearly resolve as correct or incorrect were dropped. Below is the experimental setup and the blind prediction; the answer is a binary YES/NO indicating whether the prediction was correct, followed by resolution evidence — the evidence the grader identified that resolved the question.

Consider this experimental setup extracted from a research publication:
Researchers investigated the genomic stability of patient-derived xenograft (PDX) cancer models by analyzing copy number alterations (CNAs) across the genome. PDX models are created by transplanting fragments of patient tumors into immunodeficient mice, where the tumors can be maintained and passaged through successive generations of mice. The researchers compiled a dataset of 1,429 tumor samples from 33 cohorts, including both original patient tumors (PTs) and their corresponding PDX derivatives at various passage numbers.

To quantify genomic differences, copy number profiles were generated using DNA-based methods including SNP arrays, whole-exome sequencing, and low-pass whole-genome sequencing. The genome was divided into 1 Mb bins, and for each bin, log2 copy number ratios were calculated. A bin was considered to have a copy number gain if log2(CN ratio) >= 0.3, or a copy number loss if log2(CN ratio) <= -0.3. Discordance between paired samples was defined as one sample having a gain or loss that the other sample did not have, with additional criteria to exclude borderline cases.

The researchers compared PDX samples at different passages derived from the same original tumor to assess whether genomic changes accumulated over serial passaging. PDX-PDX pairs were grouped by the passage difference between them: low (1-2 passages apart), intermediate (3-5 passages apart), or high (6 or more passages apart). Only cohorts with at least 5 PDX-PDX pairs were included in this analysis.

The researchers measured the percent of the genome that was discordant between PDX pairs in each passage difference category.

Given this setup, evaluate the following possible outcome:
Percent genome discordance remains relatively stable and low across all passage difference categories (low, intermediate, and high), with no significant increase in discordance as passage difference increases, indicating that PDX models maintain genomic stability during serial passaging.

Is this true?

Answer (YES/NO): NO